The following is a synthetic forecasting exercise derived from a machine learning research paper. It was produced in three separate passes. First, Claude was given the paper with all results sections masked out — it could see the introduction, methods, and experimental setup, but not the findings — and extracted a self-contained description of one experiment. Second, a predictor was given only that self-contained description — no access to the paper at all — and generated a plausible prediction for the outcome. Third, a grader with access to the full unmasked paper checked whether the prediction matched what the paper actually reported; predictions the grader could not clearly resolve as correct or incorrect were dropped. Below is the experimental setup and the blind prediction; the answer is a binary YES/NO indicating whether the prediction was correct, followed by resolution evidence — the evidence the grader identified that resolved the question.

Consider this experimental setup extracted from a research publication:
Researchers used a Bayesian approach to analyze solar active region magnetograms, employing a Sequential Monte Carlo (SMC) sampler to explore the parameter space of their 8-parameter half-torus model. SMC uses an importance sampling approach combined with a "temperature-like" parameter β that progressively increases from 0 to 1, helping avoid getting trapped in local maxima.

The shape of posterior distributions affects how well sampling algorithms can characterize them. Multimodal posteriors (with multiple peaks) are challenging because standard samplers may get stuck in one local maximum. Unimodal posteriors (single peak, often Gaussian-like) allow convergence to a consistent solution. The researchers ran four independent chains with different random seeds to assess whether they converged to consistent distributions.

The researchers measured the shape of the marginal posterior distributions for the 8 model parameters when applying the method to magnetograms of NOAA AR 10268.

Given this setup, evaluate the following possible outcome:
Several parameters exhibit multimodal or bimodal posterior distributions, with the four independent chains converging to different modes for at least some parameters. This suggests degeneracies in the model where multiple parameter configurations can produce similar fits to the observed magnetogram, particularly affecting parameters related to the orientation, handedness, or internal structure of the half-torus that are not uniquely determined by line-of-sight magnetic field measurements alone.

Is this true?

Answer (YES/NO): NO